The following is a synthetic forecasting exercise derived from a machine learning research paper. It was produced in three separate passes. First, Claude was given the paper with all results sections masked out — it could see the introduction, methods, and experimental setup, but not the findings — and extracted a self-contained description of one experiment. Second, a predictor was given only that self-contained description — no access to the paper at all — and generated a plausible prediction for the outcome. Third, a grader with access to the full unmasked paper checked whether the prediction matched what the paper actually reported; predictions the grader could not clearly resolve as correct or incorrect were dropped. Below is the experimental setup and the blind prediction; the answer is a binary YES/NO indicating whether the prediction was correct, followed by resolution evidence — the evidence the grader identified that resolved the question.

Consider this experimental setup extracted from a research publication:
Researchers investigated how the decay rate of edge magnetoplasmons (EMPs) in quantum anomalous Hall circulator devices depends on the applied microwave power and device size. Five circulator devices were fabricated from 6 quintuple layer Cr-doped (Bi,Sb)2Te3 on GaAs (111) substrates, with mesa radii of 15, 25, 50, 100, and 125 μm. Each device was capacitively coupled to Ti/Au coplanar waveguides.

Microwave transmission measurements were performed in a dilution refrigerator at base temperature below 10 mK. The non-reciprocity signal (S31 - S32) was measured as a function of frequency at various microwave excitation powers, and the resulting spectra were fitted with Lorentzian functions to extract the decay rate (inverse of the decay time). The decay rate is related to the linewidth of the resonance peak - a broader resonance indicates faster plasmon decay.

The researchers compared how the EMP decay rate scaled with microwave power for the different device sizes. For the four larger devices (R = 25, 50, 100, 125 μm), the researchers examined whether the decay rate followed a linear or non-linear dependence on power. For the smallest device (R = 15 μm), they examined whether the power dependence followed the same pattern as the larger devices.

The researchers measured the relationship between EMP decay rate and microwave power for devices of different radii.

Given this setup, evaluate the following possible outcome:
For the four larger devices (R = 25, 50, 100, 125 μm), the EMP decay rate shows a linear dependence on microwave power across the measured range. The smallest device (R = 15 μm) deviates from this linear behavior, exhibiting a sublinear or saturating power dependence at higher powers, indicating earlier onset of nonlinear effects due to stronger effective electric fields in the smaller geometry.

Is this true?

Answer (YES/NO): NO